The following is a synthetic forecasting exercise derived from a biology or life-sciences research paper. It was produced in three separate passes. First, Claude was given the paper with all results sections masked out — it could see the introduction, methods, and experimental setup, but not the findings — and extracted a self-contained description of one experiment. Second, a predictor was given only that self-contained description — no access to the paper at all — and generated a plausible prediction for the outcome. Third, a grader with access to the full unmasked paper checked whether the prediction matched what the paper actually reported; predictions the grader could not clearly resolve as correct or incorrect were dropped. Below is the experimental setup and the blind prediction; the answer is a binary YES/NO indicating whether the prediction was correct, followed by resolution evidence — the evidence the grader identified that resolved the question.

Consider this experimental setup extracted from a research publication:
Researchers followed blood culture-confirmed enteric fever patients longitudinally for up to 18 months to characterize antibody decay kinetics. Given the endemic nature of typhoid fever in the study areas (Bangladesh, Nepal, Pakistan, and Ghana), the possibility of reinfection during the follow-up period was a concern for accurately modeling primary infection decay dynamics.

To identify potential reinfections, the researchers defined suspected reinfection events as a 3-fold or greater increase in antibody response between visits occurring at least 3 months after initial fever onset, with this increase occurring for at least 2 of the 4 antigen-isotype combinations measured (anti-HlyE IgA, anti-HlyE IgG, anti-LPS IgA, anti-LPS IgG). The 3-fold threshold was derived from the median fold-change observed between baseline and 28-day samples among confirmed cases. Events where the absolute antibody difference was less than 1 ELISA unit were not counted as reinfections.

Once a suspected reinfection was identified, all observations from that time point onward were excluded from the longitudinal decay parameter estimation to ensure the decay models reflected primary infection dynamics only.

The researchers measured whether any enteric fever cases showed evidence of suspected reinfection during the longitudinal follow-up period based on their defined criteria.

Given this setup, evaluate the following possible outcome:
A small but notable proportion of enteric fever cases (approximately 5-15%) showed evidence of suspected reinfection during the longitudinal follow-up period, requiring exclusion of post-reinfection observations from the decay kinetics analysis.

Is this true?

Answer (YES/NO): NO